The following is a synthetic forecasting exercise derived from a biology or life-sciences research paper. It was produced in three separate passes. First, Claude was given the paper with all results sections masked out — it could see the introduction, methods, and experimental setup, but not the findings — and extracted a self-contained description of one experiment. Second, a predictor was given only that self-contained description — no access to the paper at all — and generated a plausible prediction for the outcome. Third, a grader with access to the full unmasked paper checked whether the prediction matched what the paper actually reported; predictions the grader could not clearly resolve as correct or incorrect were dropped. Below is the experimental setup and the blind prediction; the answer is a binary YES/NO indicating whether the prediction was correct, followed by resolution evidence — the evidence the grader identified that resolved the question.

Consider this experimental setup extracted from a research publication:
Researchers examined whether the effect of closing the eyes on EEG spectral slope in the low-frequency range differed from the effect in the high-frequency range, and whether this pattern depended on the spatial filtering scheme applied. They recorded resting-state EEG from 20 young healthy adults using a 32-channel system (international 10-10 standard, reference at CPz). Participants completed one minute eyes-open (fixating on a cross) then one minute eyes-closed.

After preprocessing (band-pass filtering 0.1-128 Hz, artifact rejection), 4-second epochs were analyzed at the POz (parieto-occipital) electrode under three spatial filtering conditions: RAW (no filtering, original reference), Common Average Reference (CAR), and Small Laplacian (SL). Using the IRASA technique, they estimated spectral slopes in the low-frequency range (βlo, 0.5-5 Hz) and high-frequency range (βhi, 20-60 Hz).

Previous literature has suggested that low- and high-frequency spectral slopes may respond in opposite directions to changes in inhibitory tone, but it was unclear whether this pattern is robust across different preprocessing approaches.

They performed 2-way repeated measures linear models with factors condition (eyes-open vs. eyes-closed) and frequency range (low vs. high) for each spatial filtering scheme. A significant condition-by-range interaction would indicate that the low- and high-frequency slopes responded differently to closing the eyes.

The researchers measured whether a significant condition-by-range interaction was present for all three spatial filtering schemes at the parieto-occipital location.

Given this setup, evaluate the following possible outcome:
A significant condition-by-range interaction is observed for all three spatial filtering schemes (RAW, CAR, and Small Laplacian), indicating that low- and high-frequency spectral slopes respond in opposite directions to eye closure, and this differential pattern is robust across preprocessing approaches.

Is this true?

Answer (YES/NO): NO